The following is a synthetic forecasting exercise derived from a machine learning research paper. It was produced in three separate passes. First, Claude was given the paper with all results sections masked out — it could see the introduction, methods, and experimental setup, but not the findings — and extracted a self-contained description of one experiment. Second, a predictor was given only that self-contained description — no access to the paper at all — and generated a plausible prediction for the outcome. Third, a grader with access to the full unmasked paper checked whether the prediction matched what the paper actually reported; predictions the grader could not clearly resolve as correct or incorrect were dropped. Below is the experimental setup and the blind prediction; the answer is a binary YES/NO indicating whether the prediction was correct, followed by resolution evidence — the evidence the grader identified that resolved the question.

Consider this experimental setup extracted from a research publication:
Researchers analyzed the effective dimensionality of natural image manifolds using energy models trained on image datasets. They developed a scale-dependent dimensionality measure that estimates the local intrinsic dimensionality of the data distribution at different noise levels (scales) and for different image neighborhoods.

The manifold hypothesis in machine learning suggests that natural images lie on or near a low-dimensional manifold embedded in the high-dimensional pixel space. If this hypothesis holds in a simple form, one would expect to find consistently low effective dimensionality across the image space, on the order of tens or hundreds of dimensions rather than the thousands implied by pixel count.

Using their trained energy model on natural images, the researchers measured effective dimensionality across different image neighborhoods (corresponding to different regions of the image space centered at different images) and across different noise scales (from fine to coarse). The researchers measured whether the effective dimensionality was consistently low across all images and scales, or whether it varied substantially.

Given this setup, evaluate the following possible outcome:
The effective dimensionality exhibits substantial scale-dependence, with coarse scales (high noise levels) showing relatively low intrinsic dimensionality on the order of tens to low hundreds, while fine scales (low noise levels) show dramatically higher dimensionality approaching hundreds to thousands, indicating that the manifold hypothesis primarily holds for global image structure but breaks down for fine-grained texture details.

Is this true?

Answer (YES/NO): NO